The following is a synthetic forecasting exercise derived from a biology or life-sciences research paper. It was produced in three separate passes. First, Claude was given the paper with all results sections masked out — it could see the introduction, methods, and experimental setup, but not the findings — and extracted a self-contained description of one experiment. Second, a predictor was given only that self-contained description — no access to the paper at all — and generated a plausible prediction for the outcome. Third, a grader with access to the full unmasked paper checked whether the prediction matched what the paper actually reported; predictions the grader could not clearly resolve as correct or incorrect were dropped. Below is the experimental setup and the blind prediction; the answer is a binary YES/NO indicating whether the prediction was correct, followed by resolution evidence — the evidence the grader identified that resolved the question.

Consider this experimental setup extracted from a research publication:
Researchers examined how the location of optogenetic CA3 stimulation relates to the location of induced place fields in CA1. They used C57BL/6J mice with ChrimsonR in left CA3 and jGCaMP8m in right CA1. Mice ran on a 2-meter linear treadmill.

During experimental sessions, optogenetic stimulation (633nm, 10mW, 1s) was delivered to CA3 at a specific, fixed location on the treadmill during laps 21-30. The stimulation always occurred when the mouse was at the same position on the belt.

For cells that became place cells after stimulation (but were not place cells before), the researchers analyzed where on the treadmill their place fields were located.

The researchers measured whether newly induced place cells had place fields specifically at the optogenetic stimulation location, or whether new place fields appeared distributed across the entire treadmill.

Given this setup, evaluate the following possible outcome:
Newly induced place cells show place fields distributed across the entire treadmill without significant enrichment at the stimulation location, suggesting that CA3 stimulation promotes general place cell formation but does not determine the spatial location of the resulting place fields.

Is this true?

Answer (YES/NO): YES